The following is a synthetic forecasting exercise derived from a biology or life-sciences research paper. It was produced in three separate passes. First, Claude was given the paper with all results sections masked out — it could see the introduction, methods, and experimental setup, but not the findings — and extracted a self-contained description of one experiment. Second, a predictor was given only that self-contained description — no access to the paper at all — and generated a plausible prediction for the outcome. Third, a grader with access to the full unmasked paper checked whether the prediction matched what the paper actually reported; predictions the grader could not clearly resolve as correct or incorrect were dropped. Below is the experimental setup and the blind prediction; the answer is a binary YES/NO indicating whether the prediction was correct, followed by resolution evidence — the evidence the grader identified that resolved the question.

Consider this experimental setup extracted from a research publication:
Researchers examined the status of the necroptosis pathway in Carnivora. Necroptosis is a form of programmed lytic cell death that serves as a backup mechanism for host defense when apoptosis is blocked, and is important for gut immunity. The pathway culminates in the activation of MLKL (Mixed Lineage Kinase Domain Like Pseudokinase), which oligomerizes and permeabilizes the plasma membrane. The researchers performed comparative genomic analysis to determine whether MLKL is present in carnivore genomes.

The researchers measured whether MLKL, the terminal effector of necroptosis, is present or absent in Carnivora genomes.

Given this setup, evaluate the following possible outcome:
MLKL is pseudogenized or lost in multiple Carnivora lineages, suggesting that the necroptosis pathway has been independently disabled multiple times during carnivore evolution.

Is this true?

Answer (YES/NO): NO